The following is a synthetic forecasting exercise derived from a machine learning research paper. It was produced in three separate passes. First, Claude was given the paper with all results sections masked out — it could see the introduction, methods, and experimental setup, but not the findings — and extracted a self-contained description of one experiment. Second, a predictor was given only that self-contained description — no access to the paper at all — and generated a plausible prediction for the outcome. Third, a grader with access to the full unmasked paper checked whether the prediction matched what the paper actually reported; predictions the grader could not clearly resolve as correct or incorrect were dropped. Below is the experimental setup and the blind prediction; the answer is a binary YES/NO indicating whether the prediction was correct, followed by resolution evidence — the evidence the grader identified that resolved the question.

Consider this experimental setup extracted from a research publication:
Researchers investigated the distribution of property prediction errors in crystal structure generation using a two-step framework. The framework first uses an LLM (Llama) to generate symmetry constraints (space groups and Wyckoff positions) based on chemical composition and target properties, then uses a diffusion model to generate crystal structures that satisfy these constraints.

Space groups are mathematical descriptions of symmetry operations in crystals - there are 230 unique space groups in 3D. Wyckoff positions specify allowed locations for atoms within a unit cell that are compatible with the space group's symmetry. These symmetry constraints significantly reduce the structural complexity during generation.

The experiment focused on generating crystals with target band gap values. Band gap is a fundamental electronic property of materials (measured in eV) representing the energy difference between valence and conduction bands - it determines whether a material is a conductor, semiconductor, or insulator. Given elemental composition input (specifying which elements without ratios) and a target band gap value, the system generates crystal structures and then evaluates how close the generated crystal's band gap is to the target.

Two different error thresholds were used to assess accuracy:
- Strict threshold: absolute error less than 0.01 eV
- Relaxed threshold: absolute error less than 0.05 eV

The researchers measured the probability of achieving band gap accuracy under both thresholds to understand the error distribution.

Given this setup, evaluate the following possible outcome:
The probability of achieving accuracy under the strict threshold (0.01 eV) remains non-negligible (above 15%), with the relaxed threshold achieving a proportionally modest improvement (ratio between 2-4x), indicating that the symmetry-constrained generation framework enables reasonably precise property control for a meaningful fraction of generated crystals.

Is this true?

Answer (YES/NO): NO